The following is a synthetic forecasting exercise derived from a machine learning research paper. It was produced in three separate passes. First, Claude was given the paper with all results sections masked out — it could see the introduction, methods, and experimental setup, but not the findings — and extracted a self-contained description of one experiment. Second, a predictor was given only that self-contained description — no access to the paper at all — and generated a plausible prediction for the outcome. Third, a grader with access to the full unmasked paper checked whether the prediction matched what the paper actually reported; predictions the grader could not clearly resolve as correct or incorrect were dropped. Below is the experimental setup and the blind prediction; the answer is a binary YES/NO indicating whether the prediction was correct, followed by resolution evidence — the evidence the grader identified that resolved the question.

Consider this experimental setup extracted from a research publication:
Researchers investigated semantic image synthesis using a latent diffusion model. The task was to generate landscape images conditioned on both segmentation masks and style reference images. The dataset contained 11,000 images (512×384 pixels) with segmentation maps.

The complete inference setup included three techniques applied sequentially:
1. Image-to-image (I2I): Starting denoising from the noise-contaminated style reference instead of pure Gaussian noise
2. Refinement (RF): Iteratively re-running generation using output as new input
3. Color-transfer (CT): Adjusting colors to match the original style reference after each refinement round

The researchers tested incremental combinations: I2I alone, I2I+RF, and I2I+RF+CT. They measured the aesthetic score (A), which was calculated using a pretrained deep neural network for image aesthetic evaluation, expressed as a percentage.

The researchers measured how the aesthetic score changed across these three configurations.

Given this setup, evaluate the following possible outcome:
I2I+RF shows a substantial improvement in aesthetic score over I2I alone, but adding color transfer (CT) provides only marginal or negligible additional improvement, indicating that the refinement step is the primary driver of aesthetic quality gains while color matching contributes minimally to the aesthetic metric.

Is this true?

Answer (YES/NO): NO